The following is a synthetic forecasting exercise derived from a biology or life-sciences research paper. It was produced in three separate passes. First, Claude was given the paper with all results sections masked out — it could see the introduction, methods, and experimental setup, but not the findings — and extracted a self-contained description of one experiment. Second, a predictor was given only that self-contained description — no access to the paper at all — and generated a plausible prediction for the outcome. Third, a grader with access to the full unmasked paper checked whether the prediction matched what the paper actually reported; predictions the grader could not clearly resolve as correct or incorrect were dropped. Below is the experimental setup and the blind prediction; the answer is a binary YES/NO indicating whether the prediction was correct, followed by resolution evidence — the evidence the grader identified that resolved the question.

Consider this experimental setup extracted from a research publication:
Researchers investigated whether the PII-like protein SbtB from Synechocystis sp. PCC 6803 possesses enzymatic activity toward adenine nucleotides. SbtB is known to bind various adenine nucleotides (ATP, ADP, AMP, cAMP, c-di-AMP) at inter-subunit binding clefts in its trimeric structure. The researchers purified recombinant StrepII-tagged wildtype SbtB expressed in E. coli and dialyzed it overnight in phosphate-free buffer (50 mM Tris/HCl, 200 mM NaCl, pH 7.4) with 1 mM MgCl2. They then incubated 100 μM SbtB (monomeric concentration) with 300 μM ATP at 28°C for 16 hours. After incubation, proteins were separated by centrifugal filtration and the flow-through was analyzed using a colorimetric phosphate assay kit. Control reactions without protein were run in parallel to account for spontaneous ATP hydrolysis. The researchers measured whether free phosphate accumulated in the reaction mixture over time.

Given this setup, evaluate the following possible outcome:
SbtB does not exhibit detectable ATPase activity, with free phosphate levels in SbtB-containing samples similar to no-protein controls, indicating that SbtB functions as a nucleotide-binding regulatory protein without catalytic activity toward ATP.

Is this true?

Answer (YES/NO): NO